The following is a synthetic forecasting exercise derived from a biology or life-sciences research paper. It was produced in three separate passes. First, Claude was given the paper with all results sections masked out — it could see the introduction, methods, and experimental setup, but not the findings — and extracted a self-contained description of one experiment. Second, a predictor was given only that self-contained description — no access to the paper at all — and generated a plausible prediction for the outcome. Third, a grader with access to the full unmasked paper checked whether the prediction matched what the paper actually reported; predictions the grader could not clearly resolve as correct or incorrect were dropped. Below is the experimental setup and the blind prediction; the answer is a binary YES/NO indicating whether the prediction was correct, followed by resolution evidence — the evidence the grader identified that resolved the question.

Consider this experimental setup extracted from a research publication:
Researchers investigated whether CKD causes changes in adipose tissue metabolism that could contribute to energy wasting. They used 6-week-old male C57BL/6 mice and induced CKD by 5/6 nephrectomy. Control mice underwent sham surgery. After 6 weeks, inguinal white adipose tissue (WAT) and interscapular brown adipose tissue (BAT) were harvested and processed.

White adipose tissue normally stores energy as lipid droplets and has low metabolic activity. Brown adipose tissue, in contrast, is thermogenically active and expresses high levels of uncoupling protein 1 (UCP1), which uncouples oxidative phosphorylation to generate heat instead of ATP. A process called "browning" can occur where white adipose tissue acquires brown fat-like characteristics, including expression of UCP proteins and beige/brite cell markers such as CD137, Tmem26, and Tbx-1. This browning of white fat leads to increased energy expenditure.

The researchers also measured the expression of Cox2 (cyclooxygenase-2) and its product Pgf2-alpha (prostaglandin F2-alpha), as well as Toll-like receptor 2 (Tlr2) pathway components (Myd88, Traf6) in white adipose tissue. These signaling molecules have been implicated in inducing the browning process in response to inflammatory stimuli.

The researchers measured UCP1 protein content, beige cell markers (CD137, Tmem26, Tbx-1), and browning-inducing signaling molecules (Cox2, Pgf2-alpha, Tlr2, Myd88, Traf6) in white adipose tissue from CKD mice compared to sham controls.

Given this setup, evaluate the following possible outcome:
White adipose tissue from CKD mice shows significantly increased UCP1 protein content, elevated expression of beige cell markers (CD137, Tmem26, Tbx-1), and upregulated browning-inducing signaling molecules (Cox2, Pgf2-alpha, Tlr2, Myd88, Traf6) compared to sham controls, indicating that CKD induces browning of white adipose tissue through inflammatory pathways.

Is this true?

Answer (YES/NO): YES